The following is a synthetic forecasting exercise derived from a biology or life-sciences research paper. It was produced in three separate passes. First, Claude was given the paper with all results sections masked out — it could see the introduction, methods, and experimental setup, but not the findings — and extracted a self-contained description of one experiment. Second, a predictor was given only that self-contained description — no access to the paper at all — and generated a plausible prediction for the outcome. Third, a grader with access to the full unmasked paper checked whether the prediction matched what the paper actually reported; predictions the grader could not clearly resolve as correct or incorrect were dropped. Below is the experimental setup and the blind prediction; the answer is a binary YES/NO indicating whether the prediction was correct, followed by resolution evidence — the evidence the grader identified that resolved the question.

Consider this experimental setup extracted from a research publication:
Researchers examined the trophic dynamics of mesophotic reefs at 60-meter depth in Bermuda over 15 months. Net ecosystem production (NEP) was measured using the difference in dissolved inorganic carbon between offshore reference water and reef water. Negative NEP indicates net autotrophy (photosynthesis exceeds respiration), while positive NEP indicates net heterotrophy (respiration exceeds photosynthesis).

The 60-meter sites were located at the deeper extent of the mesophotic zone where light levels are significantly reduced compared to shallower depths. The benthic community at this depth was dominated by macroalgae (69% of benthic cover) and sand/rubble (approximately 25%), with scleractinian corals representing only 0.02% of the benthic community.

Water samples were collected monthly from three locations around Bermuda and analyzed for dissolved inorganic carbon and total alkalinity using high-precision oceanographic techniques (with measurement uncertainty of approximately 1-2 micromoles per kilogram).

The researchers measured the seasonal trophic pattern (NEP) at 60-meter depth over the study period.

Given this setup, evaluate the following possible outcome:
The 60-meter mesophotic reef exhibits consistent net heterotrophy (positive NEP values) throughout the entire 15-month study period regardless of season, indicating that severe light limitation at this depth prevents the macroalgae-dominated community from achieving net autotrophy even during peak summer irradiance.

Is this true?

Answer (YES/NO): NO